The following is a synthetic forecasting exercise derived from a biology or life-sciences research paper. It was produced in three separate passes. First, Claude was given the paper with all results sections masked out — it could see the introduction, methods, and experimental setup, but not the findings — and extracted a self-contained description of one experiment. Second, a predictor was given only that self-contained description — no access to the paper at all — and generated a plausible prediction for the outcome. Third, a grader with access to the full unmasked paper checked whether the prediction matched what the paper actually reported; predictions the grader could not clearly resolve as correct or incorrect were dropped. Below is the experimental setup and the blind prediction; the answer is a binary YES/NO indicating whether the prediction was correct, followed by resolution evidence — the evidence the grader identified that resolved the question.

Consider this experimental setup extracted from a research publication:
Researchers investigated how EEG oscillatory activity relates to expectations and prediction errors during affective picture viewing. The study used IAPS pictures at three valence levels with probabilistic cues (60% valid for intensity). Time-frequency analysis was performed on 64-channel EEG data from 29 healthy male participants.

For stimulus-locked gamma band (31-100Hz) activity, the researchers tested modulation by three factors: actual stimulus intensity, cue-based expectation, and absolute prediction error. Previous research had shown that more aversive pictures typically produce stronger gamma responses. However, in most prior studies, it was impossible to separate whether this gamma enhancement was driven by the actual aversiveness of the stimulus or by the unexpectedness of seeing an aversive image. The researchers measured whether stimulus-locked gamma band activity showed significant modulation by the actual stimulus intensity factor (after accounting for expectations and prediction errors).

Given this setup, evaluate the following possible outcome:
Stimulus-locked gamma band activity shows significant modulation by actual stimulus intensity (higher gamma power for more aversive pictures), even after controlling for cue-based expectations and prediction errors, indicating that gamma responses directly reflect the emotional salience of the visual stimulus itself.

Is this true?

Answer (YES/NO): NO